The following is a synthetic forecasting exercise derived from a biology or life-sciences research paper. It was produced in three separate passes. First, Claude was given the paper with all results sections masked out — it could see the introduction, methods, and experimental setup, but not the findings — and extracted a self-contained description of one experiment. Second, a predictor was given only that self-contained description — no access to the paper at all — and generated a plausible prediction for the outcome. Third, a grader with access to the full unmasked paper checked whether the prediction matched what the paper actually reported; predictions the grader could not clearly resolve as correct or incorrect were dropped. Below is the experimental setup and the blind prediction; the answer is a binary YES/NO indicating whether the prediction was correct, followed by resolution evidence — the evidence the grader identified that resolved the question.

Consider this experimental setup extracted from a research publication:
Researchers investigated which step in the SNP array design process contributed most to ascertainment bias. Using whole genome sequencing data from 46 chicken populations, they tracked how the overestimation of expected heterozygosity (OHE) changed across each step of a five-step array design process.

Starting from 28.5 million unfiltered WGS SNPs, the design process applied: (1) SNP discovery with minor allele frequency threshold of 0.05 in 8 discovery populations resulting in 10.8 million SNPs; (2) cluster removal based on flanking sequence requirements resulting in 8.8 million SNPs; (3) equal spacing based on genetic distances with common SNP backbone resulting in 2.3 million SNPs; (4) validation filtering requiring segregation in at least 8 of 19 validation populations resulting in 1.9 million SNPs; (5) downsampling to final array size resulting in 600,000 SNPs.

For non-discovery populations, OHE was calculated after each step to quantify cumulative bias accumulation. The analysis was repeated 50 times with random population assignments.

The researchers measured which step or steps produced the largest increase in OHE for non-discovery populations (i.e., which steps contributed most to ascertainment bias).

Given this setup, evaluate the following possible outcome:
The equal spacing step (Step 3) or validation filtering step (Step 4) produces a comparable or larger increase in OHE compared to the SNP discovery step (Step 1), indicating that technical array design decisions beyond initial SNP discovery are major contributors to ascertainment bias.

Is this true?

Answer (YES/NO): YES